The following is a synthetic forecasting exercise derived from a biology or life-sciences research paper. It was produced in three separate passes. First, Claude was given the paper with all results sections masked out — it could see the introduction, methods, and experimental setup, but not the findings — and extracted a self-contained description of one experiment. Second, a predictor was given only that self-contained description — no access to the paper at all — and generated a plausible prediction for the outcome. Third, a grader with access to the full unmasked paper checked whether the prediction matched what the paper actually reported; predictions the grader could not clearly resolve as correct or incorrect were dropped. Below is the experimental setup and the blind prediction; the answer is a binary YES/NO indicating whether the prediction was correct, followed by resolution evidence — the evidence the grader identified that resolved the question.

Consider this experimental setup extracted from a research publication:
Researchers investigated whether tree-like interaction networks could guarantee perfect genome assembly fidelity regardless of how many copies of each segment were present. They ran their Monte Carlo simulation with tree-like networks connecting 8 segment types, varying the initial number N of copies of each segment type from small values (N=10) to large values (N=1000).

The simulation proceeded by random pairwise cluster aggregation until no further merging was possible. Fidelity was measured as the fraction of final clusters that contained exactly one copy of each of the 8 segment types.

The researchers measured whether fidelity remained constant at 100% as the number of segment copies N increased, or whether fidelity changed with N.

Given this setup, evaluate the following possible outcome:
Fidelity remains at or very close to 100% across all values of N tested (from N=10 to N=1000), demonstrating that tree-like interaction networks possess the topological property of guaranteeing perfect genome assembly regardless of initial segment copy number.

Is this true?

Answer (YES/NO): YES